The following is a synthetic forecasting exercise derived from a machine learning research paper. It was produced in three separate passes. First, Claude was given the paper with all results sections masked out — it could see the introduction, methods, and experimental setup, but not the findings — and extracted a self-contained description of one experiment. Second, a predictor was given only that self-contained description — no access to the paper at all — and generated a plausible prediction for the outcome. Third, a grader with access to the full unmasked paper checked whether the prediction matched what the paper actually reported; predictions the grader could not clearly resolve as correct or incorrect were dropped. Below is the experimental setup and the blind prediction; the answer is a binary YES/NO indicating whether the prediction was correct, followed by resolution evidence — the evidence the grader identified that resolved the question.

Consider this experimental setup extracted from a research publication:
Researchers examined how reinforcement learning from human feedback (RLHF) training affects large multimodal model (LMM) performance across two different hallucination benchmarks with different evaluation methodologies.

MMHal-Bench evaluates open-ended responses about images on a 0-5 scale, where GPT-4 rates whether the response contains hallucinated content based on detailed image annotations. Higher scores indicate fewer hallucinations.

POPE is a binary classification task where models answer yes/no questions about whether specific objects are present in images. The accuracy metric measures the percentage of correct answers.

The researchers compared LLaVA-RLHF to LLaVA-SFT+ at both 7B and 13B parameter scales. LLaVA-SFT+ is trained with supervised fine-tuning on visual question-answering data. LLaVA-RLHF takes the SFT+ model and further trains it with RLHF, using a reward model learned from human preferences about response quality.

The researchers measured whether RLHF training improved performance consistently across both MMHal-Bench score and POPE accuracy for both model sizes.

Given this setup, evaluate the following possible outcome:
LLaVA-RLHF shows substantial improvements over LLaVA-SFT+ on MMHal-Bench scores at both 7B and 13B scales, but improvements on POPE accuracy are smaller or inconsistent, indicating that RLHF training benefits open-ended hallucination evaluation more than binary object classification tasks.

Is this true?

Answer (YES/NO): NO